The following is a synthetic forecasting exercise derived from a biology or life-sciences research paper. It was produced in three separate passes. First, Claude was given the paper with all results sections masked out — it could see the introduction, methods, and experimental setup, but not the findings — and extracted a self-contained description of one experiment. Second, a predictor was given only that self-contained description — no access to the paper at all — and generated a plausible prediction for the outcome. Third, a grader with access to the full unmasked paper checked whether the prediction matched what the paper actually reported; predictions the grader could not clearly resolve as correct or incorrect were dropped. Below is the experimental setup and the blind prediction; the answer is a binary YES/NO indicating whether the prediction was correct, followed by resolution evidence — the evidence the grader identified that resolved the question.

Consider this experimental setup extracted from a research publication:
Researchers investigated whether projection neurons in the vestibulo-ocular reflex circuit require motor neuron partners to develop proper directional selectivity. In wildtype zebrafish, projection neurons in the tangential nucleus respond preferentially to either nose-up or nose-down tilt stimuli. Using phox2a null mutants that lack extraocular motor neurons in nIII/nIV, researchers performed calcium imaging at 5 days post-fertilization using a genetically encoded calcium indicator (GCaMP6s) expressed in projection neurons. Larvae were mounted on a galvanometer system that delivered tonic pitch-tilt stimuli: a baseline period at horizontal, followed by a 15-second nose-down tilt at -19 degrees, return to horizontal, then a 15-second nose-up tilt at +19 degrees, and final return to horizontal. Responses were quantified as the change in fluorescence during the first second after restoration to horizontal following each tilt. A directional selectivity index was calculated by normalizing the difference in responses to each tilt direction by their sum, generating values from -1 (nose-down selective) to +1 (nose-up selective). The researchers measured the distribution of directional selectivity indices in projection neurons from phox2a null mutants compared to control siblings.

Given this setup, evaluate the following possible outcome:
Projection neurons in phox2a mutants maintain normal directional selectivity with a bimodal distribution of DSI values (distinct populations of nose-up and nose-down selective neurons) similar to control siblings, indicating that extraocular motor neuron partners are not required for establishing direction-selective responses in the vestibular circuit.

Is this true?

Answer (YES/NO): YES